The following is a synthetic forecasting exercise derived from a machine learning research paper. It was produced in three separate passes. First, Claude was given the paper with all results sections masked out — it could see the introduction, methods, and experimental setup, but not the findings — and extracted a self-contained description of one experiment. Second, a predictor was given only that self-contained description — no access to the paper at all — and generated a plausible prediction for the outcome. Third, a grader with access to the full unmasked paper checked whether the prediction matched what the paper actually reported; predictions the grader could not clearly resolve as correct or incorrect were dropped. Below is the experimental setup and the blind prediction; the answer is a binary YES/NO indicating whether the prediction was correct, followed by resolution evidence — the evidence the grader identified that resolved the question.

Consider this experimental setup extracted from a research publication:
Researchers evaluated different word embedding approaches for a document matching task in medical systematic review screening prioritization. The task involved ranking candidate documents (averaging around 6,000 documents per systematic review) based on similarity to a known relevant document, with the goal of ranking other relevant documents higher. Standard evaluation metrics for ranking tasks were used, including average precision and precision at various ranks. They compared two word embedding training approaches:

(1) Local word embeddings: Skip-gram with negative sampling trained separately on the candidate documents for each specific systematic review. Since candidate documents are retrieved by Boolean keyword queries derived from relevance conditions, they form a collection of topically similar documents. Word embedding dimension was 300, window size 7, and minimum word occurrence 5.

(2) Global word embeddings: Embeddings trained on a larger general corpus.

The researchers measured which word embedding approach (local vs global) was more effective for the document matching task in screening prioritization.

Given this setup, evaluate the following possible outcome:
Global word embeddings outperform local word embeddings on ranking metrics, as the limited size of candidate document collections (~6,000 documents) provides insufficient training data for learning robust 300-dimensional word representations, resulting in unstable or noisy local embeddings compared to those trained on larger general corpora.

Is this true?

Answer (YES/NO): NO